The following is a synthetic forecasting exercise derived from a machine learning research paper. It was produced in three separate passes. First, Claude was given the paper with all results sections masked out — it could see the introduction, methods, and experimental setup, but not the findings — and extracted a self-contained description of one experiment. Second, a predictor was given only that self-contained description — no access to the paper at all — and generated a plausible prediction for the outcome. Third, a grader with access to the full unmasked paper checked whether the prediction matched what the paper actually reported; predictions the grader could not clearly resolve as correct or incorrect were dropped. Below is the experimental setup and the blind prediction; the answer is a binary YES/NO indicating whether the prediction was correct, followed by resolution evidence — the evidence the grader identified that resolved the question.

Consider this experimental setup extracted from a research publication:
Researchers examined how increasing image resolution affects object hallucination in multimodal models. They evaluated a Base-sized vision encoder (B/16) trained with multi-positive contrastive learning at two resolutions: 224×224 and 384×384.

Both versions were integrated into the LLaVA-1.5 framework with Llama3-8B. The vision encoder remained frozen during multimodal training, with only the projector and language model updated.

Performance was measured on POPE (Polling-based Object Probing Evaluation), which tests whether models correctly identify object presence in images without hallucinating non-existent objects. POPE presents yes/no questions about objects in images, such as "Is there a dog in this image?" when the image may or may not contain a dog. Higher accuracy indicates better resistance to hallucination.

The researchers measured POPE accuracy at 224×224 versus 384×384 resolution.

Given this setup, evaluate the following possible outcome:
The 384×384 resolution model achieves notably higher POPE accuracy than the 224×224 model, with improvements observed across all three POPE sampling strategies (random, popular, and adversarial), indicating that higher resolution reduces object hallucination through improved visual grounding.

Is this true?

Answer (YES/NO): NO